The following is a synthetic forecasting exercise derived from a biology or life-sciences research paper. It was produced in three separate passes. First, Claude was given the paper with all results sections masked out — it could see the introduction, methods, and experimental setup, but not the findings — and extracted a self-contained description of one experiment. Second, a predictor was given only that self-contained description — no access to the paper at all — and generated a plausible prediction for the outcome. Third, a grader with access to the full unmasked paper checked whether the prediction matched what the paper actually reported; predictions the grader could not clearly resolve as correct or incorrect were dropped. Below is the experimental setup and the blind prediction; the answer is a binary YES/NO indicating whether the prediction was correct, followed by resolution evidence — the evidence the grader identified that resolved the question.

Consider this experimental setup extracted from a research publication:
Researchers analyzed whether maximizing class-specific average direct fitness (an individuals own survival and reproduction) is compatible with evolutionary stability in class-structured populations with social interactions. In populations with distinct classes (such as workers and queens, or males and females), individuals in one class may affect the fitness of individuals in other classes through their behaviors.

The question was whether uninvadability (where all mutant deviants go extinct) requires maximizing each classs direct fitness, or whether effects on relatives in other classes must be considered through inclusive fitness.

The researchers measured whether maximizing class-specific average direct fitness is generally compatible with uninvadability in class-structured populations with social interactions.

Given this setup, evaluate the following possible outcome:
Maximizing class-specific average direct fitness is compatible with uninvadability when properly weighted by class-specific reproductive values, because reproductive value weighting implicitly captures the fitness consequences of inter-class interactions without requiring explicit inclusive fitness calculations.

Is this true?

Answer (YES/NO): NO